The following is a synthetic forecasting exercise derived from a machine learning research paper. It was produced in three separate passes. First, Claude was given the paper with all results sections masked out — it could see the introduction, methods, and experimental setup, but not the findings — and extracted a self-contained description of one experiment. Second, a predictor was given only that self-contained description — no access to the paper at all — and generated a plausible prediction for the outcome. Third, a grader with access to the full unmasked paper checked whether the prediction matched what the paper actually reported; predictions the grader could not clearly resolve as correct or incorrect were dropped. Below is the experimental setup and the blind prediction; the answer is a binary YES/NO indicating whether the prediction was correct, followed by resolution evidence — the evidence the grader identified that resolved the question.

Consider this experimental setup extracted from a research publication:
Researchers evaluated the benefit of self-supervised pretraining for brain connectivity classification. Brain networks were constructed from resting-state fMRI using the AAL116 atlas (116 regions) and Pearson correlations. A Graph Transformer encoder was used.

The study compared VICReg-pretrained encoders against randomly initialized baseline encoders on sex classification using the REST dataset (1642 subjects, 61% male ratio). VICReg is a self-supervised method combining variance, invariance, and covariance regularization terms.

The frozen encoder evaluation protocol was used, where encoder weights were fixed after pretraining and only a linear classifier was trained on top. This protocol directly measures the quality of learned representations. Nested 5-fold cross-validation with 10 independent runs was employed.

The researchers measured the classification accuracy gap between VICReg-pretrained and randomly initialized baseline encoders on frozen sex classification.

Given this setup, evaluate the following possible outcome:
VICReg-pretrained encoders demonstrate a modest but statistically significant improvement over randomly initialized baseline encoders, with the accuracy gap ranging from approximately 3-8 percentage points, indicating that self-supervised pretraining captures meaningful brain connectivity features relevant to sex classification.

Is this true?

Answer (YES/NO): NO